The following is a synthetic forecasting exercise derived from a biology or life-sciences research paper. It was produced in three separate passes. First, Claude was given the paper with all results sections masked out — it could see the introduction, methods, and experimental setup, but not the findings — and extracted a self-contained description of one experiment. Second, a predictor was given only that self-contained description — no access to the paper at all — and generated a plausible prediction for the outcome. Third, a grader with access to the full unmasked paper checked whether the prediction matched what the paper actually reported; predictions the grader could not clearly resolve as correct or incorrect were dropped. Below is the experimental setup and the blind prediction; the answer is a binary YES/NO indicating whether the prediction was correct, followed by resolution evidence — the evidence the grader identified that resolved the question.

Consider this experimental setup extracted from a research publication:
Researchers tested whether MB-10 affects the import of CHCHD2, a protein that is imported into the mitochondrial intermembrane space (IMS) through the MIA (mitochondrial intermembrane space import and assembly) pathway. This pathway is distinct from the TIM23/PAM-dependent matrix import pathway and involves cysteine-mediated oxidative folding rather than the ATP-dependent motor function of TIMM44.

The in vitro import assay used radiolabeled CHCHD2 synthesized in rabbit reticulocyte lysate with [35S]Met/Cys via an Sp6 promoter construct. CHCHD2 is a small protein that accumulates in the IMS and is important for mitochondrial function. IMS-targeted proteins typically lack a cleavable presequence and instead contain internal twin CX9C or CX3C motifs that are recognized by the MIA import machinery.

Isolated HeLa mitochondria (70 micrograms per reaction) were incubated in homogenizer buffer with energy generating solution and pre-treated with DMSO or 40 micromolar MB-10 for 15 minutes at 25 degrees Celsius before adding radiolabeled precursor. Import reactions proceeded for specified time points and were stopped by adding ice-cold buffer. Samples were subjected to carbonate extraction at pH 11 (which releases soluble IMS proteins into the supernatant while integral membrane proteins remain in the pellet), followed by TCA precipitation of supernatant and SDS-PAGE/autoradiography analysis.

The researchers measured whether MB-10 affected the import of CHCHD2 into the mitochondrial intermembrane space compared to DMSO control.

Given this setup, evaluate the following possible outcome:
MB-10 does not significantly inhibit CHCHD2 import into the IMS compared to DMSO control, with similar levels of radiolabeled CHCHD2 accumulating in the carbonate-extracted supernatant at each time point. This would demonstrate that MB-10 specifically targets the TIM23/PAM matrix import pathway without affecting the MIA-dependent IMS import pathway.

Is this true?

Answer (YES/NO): YES